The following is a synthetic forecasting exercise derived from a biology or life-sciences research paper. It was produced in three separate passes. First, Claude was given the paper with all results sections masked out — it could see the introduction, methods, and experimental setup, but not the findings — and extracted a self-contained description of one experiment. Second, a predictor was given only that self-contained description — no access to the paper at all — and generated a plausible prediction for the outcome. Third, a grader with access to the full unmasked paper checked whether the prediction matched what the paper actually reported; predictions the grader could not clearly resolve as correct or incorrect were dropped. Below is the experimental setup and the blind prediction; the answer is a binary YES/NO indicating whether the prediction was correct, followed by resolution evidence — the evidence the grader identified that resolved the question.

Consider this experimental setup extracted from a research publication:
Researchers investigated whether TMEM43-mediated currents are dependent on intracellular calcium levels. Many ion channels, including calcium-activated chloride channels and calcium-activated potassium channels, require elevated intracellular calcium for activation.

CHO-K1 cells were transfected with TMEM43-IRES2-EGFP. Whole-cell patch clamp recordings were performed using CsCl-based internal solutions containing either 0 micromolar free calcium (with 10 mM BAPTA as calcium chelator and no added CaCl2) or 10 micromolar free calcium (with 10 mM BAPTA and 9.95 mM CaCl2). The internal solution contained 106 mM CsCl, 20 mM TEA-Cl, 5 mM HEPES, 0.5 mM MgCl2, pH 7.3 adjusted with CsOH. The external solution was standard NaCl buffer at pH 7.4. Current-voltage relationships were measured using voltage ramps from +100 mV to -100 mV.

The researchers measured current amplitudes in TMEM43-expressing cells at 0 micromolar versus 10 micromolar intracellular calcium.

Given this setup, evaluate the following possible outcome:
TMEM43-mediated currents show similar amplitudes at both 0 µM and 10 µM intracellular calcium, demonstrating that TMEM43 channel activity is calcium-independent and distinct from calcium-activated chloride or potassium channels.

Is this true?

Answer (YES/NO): YES